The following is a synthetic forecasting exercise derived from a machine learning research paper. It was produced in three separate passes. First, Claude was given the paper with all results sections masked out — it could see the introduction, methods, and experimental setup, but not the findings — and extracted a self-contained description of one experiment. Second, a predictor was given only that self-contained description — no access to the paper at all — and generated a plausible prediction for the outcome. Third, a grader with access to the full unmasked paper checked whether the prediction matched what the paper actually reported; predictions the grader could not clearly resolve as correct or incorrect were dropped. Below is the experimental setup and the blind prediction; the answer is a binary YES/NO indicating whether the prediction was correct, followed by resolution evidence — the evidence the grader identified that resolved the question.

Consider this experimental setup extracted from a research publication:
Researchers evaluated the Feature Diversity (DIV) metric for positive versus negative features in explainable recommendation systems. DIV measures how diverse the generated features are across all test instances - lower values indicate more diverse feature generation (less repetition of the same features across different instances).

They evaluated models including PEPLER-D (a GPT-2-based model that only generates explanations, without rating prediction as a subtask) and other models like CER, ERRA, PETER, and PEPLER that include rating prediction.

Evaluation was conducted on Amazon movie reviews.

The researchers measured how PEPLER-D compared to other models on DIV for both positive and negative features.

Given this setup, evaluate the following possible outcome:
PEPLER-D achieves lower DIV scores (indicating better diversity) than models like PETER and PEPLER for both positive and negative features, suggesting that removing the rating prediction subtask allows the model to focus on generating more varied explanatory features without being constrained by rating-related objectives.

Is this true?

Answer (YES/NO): YES